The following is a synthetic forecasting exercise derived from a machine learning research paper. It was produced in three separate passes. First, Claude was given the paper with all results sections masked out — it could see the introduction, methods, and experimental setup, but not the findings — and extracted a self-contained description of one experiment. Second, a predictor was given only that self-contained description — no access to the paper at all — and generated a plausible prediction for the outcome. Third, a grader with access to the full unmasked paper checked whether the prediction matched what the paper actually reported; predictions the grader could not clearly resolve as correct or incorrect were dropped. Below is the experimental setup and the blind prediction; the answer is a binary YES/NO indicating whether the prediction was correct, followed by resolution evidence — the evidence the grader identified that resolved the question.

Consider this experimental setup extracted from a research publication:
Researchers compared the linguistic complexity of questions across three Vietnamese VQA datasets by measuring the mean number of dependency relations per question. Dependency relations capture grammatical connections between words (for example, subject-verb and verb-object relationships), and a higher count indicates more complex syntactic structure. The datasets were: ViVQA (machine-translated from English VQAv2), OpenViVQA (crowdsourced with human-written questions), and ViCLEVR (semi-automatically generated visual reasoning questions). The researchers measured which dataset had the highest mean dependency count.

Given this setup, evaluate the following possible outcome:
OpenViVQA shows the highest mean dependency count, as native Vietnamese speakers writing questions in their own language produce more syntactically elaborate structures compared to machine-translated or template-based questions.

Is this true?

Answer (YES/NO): NO